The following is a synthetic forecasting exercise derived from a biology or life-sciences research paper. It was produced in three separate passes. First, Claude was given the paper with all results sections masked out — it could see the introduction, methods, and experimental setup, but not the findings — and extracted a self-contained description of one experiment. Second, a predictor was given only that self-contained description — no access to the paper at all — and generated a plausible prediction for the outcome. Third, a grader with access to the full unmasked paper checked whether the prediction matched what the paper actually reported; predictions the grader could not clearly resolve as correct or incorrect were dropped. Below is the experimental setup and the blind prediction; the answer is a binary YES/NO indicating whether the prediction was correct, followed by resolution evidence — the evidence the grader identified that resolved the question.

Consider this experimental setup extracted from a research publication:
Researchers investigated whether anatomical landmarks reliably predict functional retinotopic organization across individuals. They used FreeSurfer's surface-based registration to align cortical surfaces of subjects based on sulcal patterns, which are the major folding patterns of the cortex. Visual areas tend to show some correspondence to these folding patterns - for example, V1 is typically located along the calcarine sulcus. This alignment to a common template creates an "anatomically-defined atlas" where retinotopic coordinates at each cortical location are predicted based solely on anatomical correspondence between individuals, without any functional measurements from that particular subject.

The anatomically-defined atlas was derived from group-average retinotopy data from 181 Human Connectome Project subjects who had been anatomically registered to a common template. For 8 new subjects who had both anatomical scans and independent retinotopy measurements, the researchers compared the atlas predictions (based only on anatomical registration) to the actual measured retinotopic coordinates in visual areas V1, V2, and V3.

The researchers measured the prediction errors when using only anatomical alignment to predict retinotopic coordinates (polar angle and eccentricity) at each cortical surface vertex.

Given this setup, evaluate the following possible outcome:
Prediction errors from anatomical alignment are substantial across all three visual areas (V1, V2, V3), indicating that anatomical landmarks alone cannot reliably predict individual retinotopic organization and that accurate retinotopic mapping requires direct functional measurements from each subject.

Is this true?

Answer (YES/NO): NO